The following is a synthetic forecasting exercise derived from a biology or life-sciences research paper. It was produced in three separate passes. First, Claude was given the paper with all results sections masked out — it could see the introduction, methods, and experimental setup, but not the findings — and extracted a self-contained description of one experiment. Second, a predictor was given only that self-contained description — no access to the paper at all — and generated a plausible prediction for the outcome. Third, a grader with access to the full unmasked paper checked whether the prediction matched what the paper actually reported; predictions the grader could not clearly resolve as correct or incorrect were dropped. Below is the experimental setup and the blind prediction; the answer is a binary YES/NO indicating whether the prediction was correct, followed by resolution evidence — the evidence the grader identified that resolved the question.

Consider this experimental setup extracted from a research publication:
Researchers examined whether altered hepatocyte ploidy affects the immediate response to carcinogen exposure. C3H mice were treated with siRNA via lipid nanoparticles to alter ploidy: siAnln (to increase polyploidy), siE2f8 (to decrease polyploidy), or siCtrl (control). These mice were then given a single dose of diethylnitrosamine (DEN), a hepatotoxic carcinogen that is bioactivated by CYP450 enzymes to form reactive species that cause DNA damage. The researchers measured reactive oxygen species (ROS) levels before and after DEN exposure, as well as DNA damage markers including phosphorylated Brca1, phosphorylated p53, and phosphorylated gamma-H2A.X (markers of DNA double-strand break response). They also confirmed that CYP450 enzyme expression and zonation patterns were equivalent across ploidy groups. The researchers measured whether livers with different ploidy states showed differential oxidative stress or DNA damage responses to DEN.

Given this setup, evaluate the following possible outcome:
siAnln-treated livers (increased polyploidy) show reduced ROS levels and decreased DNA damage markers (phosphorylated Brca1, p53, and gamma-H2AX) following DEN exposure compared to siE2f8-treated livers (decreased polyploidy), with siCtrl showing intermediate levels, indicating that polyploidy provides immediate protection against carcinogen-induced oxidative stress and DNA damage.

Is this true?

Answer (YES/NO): NO